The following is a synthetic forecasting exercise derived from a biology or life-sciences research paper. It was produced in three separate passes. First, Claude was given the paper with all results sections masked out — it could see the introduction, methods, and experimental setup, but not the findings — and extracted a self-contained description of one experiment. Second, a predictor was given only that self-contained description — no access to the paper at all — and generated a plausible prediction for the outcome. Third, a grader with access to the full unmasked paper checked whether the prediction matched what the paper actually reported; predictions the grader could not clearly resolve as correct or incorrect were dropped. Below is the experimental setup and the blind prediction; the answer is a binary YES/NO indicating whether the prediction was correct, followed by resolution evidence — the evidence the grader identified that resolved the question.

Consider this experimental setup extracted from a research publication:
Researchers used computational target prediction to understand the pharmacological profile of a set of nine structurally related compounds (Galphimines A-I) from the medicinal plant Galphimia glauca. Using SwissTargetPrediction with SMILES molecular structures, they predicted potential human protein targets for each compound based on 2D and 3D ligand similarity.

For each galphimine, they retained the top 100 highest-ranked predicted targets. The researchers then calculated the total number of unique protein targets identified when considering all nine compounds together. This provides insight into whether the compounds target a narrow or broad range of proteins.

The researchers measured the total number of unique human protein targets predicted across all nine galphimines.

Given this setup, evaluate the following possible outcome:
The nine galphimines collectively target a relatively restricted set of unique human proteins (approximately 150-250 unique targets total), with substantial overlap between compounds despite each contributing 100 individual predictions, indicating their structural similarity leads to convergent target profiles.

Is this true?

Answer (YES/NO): YES